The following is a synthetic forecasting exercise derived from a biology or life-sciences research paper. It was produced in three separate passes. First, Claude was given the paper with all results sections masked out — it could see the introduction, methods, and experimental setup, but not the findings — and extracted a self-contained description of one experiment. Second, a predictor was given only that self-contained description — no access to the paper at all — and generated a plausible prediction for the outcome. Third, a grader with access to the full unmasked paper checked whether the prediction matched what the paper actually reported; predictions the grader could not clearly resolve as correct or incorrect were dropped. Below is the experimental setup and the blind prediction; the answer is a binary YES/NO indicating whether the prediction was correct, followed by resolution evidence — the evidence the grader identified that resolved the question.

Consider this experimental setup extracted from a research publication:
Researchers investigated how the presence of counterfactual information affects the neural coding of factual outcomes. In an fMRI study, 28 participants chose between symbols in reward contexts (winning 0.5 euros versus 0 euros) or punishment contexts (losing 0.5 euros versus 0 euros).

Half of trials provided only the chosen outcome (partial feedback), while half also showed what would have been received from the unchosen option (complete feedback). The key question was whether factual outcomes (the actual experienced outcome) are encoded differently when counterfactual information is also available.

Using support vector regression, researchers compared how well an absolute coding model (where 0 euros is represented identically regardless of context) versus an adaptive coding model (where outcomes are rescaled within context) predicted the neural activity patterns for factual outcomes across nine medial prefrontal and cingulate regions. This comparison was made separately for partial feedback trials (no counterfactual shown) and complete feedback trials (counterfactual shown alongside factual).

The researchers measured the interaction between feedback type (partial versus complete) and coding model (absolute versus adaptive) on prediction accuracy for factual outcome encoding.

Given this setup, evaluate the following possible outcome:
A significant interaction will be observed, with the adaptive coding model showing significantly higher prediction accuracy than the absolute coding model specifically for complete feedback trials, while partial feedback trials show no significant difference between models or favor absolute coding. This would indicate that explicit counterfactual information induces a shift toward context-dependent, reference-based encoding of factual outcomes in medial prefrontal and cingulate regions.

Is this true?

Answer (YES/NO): YES